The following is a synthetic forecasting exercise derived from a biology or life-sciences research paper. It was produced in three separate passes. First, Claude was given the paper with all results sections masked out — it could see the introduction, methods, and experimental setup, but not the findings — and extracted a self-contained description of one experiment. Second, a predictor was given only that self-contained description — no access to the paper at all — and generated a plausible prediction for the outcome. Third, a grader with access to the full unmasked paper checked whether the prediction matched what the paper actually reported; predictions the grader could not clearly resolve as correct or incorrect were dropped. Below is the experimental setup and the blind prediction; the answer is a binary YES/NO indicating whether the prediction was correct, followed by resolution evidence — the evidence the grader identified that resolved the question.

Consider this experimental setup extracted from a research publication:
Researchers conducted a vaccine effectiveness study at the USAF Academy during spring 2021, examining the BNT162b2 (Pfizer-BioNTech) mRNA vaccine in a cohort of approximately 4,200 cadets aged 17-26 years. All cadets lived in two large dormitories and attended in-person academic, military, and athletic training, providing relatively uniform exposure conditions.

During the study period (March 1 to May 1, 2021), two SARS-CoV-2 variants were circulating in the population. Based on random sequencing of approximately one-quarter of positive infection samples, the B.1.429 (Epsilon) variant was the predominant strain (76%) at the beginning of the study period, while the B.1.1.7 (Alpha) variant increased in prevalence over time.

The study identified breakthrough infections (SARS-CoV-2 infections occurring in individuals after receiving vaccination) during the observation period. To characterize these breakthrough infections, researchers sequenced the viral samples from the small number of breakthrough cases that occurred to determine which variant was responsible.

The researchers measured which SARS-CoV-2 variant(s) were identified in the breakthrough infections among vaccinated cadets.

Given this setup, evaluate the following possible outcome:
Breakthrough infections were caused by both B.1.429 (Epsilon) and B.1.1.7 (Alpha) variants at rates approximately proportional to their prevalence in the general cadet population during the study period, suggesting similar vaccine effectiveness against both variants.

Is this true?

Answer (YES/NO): NO